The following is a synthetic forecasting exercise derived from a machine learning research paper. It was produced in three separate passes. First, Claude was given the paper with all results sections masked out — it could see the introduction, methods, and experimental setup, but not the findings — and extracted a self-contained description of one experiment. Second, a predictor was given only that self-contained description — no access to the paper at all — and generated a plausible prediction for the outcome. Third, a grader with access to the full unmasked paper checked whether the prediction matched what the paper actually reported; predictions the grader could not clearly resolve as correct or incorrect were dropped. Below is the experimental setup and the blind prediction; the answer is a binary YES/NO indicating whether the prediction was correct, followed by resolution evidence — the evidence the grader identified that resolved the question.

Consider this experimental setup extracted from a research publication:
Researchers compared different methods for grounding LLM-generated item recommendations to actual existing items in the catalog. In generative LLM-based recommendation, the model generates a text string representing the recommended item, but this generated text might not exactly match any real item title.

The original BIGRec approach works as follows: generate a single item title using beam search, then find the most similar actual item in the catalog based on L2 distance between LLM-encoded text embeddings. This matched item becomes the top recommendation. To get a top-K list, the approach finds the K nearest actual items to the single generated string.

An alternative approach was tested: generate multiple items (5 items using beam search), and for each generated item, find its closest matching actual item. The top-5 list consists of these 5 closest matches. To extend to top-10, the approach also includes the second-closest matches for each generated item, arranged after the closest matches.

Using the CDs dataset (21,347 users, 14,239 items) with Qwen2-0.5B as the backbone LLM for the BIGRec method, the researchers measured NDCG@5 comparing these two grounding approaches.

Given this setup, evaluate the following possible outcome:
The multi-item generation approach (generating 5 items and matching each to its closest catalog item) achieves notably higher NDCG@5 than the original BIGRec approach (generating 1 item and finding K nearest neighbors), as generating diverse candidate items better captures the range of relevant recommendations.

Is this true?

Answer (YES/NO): YES